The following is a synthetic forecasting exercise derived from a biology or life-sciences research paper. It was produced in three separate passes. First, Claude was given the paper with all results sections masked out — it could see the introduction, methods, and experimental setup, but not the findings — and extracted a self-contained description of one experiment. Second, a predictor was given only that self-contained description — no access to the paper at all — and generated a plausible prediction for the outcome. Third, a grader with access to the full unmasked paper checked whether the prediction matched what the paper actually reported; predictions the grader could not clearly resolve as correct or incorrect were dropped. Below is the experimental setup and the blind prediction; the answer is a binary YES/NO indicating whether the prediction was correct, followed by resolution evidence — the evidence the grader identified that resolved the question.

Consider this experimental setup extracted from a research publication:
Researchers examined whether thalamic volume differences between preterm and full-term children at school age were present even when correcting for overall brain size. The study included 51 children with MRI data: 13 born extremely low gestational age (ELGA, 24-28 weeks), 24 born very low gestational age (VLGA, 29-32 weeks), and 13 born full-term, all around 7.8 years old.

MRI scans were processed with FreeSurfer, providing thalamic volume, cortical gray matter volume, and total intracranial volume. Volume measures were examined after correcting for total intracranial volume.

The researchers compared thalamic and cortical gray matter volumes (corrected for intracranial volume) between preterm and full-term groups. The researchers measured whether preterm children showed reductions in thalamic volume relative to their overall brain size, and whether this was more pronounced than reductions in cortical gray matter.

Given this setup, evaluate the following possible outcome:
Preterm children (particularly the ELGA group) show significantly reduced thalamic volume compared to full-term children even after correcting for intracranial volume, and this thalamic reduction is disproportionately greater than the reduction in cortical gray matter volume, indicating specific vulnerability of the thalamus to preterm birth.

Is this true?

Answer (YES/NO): YES